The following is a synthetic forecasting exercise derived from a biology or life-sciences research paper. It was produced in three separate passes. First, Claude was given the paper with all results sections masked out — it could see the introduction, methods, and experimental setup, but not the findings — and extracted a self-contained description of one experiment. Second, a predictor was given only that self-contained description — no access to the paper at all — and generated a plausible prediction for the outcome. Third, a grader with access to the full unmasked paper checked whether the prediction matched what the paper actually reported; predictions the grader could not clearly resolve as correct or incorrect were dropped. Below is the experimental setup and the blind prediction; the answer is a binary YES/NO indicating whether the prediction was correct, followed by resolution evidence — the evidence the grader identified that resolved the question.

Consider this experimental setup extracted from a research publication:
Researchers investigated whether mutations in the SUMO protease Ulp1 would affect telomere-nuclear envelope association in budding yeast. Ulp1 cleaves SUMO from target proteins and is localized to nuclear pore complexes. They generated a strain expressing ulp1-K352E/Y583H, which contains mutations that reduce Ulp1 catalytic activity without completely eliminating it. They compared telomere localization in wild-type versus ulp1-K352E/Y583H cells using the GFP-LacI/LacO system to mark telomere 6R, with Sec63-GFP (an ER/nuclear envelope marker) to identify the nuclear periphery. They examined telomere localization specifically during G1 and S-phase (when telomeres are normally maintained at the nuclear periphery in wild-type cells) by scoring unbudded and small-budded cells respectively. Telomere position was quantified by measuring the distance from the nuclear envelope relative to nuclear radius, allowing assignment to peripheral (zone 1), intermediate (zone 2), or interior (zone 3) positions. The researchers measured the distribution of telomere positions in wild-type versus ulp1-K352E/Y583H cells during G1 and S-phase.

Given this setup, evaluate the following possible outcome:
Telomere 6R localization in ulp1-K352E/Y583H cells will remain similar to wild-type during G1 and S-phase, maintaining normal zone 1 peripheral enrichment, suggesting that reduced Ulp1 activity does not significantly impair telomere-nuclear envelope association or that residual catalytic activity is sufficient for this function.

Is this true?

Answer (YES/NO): NO